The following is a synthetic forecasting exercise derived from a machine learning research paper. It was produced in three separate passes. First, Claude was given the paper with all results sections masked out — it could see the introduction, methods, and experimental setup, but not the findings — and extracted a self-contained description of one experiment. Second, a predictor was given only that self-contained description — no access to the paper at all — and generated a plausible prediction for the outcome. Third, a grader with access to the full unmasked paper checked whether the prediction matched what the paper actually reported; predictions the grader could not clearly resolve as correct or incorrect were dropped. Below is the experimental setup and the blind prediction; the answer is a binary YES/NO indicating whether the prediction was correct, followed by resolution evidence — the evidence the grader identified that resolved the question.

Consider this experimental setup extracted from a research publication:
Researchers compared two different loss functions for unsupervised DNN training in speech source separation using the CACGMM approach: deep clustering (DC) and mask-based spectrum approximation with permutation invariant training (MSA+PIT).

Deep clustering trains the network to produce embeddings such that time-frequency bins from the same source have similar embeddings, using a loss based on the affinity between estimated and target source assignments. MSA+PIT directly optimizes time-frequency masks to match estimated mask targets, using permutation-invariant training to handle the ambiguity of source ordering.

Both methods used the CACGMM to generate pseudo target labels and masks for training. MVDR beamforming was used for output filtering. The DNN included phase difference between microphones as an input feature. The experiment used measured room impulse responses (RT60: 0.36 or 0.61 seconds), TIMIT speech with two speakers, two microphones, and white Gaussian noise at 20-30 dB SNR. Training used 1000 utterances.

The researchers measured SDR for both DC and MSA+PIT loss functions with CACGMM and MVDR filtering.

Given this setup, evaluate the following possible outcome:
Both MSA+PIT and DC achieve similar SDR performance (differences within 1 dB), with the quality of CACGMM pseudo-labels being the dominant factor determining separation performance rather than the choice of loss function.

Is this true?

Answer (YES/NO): YES